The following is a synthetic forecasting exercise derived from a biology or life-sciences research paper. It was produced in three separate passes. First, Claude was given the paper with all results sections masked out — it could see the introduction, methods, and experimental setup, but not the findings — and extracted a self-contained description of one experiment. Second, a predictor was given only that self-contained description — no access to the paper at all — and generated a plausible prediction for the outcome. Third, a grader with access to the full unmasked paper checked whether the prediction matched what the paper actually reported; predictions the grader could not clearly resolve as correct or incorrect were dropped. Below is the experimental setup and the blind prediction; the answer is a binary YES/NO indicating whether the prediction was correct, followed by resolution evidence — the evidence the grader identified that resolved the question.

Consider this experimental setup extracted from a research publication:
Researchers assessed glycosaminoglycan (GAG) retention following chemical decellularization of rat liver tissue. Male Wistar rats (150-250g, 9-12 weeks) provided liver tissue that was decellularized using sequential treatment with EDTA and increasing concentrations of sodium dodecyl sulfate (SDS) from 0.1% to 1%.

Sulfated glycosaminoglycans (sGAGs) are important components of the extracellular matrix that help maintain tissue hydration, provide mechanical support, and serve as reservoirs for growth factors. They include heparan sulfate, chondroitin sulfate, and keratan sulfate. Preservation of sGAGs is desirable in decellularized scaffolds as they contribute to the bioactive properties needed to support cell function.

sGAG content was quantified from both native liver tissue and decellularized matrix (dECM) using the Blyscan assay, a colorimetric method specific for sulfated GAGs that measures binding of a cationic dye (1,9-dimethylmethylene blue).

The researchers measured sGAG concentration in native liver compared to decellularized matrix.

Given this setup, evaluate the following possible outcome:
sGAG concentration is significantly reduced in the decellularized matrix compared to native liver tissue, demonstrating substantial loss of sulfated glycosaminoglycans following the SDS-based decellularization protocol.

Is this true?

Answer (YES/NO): NO